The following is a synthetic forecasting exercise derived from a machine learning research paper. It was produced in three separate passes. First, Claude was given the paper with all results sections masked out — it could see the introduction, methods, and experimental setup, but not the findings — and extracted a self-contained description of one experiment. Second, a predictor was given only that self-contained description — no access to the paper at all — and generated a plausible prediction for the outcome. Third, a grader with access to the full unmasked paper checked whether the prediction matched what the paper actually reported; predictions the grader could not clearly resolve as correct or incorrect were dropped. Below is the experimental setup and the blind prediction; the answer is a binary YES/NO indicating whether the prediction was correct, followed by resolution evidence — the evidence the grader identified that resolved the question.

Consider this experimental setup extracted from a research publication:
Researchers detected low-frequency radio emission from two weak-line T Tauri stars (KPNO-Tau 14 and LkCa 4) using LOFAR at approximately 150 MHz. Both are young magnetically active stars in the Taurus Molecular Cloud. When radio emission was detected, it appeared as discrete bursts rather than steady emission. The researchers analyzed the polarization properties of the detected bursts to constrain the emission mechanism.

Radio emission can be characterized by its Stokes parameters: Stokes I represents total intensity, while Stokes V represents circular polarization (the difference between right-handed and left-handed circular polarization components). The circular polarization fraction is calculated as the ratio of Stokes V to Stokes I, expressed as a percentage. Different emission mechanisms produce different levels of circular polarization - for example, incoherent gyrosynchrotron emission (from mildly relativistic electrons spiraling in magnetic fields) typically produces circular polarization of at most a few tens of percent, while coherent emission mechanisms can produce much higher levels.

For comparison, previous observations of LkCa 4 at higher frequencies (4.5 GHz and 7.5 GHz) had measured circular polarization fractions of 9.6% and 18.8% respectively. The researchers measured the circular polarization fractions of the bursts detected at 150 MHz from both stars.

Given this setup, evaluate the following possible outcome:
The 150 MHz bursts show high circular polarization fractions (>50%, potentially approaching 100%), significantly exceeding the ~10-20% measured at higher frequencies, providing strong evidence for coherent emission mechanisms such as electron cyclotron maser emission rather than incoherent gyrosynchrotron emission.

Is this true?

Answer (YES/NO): YES